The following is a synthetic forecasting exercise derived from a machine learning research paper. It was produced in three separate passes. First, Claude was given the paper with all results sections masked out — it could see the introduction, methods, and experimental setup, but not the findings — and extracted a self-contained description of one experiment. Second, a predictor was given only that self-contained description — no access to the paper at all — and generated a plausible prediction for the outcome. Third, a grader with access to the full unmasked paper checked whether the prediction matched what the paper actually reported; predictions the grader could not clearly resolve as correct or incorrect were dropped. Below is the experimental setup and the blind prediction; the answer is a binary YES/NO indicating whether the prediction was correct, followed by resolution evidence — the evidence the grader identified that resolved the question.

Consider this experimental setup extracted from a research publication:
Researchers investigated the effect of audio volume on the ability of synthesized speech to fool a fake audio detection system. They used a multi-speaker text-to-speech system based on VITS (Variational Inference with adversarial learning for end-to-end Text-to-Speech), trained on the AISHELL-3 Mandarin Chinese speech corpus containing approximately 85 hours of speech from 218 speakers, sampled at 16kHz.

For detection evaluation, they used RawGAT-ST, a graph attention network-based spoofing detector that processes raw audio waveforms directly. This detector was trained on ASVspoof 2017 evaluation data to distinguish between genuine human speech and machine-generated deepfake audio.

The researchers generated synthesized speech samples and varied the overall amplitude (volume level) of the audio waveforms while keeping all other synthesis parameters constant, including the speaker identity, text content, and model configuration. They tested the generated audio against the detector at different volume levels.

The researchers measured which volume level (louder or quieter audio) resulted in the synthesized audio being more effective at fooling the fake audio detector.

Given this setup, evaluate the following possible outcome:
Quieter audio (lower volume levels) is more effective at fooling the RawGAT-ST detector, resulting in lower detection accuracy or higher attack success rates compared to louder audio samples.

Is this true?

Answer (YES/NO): YES